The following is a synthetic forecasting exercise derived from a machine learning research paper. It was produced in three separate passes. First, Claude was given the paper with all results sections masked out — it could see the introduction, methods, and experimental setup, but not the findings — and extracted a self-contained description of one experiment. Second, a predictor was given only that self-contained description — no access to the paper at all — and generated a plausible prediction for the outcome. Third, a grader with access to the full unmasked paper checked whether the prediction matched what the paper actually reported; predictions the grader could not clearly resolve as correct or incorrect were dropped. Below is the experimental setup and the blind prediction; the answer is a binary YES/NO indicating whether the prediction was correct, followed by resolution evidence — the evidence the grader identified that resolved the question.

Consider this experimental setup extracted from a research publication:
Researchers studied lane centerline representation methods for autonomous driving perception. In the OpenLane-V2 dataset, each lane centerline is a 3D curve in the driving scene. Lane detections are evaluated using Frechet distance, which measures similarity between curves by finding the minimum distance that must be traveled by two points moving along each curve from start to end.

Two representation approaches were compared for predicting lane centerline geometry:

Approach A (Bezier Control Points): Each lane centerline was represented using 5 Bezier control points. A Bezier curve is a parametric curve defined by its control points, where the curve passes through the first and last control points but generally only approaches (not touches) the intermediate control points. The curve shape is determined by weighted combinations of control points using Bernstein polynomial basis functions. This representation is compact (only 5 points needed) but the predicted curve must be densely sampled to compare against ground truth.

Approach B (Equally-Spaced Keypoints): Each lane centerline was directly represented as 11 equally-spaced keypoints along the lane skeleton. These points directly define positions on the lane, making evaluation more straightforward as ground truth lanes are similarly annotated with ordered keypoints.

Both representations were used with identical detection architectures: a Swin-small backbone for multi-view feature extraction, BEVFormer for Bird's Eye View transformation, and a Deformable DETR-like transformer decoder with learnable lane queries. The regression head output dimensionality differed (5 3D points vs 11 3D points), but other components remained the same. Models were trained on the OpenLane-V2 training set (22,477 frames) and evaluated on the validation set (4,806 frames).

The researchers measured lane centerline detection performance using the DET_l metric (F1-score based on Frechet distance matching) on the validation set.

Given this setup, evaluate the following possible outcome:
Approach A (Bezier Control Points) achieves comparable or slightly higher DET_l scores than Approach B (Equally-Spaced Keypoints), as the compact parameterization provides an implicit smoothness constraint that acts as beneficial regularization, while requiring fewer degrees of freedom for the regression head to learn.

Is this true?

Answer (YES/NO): NO